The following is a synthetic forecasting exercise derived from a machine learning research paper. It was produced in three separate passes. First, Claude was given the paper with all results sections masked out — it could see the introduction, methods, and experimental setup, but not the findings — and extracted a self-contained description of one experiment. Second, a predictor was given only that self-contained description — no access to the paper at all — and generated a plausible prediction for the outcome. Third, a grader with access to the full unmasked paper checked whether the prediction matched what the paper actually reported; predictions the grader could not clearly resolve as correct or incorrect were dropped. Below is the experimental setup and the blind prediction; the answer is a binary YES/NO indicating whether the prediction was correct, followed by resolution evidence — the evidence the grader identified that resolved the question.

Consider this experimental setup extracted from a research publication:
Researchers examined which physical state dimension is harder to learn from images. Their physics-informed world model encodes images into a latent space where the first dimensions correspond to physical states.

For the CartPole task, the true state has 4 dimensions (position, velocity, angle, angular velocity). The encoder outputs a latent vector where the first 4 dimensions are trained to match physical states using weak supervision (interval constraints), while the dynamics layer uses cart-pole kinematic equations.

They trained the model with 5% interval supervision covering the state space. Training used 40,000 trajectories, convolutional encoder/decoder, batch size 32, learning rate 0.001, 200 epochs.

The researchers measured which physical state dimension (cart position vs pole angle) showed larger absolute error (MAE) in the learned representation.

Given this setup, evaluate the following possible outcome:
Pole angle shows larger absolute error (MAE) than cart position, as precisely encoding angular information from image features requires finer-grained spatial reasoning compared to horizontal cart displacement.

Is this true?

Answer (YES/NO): NO